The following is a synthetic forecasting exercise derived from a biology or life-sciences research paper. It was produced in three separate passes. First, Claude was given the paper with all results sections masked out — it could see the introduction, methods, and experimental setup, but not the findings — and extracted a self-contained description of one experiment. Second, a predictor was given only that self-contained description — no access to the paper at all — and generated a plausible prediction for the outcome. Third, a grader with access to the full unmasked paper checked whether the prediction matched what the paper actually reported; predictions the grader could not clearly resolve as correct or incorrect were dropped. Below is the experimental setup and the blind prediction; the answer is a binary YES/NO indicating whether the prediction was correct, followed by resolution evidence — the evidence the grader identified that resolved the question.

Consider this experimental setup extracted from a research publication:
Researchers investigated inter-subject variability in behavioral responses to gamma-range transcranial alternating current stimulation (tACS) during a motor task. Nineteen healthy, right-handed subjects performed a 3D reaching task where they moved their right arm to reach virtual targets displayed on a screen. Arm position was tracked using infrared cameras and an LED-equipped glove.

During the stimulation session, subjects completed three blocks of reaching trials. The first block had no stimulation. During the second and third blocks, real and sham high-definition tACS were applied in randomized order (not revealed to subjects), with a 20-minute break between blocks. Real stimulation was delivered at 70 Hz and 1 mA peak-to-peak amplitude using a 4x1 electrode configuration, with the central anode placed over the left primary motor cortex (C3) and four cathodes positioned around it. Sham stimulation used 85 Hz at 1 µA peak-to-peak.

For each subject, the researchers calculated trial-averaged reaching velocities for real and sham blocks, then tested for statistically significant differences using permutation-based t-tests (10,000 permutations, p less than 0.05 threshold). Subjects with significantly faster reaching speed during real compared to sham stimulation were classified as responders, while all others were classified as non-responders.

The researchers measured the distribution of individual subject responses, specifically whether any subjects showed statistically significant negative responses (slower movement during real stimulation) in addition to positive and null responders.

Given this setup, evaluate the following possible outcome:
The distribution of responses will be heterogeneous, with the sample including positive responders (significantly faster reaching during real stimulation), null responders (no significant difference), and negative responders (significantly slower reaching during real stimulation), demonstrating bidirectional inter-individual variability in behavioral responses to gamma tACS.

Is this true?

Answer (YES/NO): YES